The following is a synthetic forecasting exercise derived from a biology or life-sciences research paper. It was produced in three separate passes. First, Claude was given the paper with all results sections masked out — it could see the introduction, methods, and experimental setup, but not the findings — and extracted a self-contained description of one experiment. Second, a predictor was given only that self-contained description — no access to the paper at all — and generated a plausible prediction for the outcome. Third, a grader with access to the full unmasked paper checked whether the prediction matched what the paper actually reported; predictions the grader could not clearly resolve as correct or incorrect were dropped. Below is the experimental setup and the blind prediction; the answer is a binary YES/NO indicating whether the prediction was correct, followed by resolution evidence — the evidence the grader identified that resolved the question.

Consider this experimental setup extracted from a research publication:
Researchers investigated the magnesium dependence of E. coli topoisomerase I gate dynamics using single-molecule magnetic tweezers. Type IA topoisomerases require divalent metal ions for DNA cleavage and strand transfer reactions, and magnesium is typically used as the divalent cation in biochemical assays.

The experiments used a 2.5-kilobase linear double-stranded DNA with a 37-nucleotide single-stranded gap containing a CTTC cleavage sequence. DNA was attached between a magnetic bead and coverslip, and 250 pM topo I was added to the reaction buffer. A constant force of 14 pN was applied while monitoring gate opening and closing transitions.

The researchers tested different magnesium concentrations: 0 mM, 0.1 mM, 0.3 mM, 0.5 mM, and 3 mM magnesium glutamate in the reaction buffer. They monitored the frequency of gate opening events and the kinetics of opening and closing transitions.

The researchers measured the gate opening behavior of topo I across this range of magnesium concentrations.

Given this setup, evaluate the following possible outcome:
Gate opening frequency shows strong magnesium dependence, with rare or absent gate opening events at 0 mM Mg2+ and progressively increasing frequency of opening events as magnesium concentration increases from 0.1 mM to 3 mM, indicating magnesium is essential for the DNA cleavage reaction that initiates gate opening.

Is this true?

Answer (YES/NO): NO